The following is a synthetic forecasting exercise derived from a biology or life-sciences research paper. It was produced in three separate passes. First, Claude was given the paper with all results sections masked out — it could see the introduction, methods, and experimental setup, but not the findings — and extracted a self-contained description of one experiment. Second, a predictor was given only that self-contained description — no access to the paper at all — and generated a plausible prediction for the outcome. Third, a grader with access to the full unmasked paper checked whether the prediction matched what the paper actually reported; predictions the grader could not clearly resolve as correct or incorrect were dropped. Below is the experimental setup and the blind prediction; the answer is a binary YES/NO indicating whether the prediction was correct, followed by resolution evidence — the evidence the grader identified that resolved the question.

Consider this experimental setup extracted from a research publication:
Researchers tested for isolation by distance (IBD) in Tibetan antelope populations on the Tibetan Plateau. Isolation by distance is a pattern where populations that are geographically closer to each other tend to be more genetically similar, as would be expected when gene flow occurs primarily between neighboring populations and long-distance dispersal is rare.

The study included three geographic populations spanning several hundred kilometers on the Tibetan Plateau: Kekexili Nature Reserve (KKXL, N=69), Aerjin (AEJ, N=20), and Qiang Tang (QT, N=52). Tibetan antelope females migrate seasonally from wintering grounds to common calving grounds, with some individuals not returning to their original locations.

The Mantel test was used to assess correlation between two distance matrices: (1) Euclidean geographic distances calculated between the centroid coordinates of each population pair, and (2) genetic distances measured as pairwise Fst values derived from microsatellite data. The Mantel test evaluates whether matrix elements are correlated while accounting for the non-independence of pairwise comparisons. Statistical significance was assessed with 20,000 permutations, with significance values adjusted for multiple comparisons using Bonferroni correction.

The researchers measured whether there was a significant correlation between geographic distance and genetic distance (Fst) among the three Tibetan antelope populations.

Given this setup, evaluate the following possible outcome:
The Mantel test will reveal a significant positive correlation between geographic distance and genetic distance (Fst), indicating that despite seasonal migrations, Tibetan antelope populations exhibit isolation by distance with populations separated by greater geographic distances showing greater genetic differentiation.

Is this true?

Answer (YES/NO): NO